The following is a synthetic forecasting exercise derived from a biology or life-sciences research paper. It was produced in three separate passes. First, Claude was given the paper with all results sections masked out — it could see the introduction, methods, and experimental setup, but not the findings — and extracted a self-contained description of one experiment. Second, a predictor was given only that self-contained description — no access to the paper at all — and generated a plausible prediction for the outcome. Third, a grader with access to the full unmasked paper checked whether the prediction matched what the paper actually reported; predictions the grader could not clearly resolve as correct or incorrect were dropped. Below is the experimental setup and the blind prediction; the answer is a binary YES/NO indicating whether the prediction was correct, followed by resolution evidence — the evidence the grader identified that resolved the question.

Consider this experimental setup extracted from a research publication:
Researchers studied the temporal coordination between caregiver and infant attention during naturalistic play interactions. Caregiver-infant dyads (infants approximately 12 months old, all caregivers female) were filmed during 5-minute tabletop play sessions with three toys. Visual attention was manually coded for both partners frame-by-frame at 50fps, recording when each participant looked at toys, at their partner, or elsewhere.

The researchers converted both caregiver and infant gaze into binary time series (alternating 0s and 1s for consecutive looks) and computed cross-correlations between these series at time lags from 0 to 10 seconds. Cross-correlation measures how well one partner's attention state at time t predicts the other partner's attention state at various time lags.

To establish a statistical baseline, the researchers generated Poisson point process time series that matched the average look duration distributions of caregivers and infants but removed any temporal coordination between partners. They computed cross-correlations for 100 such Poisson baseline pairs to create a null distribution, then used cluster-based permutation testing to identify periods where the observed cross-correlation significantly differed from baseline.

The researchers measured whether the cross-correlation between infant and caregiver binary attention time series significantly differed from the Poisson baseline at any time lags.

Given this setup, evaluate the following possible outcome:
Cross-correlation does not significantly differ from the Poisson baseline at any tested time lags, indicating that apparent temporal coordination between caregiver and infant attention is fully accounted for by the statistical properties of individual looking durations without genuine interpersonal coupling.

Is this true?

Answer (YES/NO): YES